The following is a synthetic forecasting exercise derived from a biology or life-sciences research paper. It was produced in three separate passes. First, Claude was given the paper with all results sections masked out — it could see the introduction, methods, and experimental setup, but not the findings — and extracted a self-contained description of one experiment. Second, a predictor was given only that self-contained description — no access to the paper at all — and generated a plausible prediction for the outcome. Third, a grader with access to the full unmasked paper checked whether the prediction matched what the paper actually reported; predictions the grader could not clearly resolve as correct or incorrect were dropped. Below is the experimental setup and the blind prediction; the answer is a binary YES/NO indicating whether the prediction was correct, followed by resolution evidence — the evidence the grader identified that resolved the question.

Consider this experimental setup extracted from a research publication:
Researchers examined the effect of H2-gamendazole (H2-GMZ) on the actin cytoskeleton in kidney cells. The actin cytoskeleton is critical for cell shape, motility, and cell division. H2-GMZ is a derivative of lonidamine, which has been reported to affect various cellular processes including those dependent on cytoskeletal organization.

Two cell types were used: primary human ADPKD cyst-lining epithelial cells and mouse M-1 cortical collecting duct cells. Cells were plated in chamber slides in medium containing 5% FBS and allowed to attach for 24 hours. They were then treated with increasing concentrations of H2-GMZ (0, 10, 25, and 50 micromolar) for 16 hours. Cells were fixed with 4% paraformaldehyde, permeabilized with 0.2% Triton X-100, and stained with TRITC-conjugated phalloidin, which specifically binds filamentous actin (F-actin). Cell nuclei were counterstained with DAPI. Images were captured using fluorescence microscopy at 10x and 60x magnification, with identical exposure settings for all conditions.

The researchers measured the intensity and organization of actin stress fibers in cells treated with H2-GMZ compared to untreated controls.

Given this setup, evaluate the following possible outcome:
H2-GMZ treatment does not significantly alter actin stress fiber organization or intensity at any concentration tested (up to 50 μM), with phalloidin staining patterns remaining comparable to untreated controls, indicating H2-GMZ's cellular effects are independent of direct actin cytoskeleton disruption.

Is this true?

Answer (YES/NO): NO